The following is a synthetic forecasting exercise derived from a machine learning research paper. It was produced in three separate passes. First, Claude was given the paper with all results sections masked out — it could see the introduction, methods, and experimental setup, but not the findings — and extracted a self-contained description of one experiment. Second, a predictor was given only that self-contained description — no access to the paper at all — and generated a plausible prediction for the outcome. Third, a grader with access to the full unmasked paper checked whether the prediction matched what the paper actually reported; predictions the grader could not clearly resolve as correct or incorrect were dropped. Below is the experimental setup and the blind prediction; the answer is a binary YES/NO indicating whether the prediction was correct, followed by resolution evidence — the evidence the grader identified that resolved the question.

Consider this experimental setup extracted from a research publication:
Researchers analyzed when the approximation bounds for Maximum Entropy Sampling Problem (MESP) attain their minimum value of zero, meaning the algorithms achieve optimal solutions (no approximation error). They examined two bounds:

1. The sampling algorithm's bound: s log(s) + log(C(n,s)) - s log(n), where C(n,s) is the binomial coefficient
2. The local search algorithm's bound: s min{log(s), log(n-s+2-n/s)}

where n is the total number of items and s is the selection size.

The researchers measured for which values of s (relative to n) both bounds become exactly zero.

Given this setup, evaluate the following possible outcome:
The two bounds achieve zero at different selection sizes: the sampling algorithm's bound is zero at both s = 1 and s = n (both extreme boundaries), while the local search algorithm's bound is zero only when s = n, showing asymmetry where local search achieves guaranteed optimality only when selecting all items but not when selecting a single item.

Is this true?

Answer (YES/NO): NO